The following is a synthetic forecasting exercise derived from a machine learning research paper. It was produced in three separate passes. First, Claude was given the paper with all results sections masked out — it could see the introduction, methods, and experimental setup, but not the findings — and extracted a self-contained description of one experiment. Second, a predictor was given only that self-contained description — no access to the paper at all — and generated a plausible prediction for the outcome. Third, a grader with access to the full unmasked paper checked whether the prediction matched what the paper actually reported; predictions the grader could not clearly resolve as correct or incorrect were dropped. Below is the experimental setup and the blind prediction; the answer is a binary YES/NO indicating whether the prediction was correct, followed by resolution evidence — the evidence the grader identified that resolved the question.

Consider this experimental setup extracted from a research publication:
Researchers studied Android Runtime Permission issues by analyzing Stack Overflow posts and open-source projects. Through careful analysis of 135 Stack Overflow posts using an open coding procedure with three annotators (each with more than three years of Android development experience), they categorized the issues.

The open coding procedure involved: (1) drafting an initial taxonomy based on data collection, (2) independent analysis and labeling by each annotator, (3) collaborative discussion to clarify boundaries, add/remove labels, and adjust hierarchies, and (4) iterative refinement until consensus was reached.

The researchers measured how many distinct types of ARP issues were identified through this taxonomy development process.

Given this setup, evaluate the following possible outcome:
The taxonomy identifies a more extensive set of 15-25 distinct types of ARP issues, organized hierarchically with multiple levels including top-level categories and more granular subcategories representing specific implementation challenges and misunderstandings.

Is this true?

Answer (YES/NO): NO